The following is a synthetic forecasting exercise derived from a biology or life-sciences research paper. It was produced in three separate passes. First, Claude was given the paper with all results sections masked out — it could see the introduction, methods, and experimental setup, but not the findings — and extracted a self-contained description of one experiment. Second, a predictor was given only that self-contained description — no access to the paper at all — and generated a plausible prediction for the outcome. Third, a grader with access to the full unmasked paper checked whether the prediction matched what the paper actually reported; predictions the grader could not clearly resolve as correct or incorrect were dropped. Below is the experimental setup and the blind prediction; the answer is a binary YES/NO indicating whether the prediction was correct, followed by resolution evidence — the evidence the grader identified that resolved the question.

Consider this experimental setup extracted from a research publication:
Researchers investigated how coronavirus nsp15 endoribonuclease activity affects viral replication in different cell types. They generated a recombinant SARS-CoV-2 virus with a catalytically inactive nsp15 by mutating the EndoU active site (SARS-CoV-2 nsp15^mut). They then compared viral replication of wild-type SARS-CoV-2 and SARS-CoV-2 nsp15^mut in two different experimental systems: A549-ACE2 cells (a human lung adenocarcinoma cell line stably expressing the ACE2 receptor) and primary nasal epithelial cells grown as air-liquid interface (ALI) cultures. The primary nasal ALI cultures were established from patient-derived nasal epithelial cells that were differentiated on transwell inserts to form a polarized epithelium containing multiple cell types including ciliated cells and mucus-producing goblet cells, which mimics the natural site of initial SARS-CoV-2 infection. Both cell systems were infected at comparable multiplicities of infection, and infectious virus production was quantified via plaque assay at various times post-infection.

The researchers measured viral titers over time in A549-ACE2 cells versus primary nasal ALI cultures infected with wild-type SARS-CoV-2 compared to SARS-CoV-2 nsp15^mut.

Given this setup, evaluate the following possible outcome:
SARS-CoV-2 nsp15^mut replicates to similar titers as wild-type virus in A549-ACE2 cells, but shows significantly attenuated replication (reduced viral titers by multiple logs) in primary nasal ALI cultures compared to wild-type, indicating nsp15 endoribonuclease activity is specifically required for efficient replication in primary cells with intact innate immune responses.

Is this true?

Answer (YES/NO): NO